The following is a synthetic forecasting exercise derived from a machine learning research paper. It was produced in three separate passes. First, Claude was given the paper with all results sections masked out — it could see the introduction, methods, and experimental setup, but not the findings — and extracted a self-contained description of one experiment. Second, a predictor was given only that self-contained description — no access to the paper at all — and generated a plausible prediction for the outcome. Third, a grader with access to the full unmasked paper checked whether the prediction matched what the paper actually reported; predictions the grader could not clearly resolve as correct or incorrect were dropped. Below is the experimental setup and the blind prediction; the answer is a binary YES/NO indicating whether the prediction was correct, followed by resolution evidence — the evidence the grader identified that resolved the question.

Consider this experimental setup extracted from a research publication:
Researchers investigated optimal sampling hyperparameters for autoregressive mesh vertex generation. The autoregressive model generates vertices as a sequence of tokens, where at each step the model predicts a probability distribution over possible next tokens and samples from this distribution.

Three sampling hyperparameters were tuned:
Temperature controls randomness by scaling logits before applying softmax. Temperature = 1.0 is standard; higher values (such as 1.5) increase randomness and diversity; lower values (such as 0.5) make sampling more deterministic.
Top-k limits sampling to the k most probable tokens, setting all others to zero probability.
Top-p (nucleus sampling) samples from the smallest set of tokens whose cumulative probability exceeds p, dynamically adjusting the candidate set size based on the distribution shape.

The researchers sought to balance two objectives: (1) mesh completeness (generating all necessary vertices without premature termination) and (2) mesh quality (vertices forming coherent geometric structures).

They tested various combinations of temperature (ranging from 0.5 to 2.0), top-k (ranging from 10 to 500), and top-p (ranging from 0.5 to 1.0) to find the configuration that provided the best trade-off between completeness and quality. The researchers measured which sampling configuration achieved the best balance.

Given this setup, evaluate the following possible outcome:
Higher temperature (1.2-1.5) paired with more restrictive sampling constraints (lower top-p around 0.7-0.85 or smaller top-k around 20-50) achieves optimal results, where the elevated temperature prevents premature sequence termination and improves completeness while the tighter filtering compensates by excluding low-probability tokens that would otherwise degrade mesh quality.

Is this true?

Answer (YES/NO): NO